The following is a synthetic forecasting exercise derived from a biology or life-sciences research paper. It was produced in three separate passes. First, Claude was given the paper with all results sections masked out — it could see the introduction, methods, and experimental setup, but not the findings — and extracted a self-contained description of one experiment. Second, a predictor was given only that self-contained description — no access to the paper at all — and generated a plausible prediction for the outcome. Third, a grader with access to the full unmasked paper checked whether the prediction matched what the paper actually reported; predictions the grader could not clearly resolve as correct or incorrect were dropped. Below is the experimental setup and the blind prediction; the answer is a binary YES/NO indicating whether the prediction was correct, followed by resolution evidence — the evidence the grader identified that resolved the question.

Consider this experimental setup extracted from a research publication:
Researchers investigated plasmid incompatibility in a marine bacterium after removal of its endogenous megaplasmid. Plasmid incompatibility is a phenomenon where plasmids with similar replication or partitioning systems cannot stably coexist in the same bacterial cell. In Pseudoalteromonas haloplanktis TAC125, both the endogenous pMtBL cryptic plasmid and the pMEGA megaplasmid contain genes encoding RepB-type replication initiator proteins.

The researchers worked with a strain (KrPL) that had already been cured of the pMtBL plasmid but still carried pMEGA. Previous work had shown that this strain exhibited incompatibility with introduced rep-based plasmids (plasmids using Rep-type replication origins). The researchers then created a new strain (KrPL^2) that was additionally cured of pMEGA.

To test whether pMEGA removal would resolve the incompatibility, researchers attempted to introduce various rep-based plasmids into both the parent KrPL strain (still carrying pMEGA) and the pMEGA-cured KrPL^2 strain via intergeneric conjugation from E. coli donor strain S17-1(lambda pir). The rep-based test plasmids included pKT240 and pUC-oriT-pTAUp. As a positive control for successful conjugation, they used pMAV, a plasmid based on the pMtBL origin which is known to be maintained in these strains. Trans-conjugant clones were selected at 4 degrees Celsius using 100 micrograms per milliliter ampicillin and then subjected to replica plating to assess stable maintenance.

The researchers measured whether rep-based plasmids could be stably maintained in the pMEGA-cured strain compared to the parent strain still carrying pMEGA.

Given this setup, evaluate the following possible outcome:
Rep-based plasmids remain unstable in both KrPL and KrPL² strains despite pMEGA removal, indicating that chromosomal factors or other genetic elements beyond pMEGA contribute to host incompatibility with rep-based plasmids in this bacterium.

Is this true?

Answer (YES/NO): YES